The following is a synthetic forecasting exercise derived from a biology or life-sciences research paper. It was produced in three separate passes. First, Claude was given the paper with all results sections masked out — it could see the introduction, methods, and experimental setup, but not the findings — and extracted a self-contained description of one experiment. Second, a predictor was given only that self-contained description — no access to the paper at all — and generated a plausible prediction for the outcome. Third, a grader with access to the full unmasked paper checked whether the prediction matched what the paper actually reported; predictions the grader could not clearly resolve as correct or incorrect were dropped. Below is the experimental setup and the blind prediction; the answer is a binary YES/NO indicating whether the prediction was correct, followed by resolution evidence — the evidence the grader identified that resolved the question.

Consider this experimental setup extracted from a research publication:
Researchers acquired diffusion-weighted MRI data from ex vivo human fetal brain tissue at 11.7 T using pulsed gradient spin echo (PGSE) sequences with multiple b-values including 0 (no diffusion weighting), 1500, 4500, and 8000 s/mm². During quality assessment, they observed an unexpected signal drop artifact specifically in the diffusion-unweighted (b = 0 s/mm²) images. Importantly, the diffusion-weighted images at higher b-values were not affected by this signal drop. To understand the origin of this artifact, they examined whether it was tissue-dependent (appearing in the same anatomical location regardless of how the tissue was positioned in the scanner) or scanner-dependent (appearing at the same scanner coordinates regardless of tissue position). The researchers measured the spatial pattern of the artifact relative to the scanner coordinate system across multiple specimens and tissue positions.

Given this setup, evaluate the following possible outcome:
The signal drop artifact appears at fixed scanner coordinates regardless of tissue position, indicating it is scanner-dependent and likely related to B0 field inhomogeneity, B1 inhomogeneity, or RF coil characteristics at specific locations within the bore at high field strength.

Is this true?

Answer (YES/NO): YES